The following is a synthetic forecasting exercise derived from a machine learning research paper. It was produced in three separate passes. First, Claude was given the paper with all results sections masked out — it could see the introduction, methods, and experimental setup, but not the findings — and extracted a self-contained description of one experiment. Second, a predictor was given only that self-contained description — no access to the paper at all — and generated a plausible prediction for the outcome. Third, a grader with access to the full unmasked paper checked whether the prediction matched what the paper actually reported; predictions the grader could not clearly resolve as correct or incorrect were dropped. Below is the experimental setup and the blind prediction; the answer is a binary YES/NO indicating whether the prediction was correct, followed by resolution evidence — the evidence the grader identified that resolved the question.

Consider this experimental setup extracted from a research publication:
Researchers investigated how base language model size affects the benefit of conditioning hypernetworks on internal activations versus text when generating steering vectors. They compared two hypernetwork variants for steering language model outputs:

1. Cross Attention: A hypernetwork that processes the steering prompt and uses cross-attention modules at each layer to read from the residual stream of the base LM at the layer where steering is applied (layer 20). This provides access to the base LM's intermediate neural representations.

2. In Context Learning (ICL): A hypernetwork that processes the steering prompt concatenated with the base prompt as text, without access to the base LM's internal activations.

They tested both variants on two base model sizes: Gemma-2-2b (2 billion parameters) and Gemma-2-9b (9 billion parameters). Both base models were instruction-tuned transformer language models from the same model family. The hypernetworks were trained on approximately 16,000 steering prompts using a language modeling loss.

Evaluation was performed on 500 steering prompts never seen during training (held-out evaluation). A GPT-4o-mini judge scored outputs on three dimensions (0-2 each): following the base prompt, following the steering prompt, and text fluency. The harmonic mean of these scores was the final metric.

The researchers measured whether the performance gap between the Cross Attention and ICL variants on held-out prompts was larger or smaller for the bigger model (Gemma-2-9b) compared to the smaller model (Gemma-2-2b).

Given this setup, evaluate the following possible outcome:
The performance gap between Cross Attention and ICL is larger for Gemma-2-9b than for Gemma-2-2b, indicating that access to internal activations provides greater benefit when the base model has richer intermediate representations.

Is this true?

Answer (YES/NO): YES